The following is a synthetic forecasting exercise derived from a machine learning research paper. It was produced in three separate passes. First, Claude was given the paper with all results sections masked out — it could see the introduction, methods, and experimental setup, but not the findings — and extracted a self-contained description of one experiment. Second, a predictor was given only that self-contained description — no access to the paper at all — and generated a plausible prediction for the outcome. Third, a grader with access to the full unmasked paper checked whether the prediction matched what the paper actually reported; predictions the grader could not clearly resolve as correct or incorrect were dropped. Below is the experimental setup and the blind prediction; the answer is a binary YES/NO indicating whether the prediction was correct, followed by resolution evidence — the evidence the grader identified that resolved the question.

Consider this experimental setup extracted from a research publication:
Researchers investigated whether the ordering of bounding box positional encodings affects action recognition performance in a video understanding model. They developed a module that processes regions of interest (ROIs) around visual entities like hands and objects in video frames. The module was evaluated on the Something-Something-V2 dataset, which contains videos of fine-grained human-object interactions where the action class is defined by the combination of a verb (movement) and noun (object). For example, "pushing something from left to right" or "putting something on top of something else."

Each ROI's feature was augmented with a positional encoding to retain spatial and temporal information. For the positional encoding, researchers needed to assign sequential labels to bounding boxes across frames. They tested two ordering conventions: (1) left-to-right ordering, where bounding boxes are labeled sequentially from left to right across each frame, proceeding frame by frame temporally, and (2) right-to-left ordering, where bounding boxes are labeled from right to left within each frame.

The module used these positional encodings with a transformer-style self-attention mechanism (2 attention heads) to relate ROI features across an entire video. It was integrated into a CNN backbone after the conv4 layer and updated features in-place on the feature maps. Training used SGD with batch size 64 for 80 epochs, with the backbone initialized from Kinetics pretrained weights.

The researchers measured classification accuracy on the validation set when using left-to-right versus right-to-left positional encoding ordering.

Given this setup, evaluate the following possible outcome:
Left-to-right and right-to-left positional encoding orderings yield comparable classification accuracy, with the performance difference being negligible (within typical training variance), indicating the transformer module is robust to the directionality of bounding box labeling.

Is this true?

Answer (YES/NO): YES